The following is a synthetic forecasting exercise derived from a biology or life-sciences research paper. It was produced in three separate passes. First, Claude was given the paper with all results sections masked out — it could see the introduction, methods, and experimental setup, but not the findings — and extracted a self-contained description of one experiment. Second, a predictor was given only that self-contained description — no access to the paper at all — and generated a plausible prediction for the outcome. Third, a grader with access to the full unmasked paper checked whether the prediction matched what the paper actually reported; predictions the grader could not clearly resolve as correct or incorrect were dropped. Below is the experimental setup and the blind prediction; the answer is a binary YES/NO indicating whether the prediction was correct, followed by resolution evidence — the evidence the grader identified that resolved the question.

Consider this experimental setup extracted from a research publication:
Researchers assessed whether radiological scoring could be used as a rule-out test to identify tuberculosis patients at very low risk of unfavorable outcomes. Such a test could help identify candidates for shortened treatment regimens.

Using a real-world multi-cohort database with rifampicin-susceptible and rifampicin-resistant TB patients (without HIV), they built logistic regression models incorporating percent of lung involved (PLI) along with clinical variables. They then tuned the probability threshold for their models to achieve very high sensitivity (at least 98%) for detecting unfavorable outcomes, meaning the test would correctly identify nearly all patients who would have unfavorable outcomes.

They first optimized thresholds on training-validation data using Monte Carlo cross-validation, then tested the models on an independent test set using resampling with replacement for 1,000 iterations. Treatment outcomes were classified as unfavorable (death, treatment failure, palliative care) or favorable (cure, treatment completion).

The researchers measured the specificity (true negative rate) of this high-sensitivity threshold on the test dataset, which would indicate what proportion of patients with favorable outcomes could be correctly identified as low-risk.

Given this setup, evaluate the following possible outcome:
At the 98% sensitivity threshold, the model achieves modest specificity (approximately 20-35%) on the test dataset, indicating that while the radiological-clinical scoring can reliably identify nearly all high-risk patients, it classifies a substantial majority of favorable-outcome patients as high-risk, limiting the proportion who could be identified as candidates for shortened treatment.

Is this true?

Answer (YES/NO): NO